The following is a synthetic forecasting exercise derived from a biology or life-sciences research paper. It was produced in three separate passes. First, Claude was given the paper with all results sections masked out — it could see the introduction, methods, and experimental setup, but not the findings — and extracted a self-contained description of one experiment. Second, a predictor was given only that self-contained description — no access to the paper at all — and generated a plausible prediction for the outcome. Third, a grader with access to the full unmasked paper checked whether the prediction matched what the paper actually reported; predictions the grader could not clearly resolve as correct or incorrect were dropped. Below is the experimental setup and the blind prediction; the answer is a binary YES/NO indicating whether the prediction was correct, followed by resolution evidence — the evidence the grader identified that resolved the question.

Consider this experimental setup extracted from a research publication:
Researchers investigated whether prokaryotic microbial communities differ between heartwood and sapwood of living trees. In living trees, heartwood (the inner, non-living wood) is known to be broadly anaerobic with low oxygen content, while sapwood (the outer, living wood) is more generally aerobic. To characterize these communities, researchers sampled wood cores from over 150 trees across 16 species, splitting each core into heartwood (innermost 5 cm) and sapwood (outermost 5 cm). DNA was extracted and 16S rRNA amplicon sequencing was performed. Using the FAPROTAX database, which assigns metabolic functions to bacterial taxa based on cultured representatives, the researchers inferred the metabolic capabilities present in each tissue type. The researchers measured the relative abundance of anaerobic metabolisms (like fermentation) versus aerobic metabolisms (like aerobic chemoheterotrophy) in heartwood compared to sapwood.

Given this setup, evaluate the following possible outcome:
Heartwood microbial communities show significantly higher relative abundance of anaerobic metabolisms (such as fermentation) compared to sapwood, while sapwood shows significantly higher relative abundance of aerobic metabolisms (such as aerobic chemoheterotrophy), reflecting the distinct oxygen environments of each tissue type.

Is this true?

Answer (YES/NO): YES